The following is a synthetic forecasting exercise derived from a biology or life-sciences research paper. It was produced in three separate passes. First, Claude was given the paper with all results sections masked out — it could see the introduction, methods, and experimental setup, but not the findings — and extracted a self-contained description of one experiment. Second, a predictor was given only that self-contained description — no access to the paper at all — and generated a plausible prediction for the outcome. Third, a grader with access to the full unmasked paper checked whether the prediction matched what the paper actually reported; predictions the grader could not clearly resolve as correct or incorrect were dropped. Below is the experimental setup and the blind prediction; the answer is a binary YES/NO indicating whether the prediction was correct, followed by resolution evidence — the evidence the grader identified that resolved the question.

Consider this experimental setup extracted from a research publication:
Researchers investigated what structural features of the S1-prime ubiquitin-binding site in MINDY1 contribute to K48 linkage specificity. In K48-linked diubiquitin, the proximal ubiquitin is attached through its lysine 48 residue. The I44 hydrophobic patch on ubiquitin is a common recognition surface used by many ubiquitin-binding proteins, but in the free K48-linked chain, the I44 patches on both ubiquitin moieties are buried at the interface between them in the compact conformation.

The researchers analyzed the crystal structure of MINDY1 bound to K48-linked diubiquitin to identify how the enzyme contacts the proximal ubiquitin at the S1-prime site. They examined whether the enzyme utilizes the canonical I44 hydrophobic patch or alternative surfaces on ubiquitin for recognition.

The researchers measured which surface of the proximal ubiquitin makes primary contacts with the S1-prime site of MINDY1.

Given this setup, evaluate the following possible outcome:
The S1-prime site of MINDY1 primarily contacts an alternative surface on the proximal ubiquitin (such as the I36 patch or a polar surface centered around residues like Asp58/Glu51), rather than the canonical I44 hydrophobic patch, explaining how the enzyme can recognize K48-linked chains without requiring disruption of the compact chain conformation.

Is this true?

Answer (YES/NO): NO